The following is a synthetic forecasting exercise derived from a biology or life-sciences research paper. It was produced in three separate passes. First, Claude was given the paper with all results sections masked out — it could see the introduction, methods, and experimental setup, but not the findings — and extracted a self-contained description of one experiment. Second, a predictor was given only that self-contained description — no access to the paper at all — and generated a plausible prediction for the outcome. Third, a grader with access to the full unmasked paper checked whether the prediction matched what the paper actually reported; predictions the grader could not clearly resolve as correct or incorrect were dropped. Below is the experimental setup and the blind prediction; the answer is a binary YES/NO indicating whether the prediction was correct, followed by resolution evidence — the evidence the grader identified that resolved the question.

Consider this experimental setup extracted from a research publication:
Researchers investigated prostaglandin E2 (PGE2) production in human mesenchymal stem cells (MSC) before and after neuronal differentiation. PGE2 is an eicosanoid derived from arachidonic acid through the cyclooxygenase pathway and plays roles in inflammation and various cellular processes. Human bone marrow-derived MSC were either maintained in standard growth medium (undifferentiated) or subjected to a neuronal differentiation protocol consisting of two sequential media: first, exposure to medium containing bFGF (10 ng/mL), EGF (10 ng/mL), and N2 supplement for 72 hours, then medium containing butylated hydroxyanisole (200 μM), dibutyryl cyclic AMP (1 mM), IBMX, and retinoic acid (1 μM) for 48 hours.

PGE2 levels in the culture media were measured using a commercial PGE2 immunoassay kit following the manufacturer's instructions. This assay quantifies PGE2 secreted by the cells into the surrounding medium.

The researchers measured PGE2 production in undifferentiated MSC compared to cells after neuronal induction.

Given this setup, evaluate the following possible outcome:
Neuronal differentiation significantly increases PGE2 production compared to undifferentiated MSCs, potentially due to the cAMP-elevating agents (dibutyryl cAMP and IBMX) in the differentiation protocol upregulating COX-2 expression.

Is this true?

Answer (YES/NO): YES